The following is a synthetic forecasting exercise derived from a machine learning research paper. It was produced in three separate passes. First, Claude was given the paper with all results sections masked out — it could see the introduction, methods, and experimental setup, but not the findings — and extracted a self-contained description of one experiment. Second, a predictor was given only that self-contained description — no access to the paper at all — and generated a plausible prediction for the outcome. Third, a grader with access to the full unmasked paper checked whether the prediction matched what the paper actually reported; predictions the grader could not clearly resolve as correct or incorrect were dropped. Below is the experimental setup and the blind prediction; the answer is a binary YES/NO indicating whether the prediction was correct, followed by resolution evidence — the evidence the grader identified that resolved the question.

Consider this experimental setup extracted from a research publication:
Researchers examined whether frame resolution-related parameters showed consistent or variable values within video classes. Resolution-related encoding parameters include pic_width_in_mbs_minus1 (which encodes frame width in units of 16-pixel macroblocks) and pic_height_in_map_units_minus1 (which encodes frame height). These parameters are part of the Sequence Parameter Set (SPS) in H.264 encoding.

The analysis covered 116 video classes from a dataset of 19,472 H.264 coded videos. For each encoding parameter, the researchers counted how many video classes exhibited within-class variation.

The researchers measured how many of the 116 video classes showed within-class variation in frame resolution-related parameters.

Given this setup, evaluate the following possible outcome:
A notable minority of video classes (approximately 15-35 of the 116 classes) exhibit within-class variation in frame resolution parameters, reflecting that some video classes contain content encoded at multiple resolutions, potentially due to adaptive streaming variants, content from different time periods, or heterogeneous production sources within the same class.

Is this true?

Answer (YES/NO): YES